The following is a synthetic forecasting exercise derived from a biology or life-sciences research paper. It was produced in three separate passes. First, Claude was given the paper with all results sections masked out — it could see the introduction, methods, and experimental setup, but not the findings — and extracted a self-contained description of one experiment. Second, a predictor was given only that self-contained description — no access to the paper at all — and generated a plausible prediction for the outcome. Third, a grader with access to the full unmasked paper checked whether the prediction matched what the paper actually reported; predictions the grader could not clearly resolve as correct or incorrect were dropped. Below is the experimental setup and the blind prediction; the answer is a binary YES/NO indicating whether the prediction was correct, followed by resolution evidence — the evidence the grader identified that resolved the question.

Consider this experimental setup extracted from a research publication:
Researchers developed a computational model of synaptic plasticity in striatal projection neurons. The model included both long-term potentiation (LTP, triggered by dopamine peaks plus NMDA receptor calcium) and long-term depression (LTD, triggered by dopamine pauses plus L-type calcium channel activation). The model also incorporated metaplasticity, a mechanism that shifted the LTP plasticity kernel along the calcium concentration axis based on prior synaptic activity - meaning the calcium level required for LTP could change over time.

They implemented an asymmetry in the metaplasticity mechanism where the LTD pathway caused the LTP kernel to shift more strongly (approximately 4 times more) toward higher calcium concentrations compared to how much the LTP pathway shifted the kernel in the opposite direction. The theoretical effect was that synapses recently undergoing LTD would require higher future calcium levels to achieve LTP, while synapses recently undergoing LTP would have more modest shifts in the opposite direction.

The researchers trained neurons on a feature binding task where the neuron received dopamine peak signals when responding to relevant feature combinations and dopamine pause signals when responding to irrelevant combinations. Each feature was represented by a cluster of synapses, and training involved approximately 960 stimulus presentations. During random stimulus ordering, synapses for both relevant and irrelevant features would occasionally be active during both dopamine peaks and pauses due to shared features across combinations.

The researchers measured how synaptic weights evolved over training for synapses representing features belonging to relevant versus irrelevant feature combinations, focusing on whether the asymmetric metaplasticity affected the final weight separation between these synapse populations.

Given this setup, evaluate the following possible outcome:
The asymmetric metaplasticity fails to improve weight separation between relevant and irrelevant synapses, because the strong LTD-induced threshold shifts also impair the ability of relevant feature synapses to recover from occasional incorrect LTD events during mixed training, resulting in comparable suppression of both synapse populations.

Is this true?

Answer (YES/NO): NO